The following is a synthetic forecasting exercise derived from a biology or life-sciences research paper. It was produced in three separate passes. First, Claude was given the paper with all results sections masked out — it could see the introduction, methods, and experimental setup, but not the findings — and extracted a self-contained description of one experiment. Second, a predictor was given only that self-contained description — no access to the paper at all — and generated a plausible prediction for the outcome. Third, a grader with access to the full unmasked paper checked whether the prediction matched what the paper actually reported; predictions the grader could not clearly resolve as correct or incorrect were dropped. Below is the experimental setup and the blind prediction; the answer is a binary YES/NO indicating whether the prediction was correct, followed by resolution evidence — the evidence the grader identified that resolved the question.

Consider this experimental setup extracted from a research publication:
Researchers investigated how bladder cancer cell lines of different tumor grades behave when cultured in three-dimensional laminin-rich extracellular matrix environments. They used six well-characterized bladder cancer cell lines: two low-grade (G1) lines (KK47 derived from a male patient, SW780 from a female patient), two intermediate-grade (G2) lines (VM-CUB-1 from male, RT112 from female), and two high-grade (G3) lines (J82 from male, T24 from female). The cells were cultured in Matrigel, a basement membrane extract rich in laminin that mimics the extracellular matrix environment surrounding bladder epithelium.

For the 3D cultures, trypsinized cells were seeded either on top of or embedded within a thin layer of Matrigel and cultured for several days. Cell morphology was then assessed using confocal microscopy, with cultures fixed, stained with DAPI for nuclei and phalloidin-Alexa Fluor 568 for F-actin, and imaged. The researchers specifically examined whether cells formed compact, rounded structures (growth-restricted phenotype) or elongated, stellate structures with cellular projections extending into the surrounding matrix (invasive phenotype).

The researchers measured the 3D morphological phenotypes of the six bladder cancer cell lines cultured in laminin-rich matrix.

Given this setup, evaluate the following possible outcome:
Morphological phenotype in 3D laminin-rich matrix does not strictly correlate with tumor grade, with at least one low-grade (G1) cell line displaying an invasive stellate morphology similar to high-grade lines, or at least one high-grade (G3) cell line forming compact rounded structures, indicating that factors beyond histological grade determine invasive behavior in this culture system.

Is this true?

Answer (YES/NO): NO